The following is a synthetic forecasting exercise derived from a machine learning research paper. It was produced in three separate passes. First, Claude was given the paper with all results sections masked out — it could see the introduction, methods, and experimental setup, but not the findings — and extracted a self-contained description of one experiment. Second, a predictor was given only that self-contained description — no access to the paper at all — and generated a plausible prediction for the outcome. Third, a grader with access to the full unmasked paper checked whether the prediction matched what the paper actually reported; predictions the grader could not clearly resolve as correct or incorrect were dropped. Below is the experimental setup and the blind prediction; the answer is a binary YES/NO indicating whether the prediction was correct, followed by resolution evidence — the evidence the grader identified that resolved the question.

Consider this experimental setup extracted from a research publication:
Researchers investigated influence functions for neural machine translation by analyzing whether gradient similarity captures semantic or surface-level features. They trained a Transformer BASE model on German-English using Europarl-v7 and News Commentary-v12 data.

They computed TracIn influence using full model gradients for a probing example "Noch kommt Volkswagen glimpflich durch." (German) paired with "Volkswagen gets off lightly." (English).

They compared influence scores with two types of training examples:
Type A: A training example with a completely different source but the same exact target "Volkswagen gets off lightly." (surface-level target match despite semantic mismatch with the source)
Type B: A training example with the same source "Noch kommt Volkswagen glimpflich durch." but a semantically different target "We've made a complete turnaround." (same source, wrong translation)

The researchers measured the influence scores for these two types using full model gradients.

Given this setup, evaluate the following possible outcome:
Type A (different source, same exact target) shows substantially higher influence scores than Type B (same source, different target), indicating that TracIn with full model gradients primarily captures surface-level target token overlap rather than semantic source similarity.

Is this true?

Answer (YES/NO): YES